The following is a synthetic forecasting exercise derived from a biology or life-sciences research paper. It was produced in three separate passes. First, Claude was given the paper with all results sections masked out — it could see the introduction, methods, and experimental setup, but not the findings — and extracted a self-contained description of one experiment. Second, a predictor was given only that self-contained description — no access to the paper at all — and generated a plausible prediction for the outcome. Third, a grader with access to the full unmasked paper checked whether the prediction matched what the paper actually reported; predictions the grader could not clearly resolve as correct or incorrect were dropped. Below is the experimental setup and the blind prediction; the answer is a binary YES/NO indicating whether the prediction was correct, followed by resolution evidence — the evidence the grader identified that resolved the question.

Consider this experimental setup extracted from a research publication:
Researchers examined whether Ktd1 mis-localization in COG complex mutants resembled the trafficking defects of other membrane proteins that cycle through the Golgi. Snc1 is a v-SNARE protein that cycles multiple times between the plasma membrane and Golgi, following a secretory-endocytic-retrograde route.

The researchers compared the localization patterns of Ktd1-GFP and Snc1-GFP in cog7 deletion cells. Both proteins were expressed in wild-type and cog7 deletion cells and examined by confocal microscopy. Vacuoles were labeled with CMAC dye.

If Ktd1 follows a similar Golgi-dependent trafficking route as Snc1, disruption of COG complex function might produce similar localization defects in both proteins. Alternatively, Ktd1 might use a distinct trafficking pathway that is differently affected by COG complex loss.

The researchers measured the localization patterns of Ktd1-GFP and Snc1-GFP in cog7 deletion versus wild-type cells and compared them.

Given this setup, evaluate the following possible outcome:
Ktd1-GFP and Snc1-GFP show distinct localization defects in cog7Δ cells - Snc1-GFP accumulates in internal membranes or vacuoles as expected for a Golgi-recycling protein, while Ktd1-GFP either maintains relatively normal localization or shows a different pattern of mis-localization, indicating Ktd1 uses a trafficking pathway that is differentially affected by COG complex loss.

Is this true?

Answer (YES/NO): NO